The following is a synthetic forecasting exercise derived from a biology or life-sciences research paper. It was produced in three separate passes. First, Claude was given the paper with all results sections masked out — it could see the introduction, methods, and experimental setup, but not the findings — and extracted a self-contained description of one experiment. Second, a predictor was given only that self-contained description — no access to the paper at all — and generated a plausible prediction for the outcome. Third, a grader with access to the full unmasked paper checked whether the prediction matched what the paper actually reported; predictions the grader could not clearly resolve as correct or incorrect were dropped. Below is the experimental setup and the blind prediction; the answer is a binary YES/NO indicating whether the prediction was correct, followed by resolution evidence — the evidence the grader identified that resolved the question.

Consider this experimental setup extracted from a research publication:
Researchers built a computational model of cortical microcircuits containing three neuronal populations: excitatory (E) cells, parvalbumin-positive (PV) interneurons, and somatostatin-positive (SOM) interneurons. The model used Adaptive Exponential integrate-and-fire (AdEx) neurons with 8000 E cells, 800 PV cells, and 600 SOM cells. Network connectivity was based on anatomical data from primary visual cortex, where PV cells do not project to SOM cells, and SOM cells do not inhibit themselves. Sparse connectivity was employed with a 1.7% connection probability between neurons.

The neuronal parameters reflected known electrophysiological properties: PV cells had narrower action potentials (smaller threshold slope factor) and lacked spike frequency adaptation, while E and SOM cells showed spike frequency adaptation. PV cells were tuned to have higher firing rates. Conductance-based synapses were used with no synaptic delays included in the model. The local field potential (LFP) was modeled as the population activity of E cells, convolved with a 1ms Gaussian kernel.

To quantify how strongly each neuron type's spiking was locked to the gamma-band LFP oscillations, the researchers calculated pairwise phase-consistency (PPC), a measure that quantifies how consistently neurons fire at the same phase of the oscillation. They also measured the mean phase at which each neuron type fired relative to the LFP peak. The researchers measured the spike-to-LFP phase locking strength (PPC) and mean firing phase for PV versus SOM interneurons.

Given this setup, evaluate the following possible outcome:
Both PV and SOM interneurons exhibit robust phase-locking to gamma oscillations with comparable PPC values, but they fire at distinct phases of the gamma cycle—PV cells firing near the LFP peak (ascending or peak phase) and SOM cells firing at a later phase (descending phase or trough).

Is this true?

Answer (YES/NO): NO